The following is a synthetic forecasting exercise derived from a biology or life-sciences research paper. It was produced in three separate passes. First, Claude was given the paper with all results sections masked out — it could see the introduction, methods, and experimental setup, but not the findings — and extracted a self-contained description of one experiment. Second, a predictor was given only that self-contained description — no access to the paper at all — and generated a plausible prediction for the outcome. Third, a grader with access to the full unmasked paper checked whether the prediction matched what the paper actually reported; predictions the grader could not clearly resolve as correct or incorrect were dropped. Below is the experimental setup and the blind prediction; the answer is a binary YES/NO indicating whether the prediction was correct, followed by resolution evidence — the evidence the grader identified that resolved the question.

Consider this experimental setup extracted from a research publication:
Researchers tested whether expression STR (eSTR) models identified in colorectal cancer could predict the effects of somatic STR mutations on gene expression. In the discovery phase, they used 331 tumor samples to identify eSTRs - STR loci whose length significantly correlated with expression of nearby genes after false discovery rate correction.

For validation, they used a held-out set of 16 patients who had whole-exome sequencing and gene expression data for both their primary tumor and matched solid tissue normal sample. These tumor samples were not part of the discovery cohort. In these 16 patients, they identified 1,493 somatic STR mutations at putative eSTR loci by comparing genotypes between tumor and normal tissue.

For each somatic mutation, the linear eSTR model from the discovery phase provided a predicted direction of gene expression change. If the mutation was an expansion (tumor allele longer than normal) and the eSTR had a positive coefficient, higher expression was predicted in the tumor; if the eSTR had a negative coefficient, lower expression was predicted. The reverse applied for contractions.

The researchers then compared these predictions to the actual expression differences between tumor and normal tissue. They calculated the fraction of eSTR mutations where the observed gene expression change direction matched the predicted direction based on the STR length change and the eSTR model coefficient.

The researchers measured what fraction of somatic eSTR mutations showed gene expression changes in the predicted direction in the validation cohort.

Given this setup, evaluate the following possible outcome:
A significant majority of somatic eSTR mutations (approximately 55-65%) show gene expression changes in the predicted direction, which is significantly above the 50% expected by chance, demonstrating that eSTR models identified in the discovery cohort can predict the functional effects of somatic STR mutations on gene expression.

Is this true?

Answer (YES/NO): NO